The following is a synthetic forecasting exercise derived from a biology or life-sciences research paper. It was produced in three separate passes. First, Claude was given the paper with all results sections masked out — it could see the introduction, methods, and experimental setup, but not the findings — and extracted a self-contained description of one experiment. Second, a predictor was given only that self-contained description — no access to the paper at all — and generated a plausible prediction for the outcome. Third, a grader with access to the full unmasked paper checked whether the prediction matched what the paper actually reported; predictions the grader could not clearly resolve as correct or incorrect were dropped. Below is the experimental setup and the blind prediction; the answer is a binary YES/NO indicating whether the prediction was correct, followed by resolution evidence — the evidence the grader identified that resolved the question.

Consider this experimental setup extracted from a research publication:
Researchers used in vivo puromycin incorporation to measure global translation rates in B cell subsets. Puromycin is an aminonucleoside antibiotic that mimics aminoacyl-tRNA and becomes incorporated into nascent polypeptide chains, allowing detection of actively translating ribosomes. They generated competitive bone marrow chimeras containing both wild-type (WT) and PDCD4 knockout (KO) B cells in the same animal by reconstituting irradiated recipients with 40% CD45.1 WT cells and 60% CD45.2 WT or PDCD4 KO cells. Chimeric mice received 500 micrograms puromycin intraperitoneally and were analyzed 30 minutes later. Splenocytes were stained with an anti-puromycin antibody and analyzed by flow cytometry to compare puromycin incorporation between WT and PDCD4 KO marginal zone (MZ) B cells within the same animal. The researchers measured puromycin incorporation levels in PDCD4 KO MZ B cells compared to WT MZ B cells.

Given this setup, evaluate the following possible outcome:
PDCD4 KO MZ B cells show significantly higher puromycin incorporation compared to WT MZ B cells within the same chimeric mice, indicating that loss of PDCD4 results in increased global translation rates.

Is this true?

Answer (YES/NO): NO